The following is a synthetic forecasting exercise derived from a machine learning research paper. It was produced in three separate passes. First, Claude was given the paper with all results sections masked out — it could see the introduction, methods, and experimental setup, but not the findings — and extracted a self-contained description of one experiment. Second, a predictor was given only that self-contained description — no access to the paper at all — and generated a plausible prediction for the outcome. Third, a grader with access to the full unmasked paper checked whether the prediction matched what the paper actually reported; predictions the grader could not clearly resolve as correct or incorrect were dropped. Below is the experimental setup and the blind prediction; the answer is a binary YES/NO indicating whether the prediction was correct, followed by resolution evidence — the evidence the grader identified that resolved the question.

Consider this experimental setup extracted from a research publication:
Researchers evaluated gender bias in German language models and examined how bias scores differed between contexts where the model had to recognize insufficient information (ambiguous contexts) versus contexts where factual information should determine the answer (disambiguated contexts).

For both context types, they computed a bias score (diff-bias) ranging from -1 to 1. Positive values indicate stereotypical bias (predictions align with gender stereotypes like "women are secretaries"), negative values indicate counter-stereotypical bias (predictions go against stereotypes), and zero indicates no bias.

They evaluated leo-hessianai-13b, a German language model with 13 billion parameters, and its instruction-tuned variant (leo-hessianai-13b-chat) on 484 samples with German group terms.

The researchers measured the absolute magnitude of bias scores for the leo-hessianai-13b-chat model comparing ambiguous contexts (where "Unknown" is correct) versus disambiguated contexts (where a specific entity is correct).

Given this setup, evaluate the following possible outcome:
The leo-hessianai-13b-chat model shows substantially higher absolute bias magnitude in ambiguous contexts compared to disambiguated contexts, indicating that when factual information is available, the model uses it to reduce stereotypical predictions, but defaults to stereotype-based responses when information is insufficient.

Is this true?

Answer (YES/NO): NO